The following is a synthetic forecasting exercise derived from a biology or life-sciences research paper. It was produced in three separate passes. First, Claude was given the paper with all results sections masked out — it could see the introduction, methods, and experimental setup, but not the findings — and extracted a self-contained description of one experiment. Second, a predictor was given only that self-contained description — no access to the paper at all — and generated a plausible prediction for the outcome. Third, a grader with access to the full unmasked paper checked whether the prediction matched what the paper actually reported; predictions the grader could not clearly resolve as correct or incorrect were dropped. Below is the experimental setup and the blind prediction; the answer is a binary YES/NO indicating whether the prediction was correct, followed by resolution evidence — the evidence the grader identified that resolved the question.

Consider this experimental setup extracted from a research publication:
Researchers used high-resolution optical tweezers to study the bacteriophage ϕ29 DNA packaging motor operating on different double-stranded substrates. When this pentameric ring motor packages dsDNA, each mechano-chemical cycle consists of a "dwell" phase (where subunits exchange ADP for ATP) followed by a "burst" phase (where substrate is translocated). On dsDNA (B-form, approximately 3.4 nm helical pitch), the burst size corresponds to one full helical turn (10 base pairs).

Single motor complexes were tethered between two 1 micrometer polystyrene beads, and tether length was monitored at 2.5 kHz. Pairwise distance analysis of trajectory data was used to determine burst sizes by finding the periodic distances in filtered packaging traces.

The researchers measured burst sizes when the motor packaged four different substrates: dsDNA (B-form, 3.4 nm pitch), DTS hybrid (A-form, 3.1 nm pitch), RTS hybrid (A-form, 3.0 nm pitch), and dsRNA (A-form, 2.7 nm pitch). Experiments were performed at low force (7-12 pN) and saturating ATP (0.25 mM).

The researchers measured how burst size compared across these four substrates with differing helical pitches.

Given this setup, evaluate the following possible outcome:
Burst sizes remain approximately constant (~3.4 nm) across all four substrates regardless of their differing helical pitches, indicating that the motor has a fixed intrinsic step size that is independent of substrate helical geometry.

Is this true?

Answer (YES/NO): NO